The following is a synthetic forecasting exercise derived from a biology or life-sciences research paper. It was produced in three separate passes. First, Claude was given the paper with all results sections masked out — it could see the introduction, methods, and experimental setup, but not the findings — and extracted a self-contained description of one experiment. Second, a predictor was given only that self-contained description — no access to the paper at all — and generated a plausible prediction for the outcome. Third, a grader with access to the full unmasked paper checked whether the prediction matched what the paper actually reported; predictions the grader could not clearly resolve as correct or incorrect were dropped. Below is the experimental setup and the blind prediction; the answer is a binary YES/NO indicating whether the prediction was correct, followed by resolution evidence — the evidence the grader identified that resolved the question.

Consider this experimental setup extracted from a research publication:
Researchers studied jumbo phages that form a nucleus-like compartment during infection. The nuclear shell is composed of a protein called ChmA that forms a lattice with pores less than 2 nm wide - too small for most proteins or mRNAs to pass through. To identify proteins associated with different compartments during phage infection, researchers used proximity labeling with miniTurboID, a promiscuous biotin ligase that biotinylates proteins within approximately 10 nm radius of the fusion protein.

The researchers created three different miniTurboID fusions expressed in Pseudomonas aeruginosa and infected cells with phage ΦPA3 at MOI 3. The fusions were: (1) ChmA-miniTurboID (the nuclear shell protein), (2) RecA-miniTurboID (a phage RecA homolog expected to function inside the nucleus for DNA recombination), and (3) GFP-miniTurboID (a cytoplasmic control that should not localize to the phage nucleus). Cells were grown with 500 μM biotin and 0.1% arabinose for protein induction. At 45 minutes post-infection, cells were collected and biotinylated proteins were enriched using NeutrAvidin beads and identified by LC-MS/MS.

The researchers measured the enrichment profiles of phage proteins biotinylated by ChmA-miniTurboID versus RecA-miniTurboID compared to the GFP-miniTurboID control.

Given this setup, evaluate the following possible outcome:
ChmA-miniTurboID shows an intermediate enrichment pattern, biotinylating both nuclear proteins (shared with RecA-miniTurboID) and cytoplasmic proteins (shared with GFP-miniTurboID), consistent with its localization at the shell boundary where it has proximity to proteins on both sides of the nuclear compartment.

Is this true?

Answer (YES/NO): NO